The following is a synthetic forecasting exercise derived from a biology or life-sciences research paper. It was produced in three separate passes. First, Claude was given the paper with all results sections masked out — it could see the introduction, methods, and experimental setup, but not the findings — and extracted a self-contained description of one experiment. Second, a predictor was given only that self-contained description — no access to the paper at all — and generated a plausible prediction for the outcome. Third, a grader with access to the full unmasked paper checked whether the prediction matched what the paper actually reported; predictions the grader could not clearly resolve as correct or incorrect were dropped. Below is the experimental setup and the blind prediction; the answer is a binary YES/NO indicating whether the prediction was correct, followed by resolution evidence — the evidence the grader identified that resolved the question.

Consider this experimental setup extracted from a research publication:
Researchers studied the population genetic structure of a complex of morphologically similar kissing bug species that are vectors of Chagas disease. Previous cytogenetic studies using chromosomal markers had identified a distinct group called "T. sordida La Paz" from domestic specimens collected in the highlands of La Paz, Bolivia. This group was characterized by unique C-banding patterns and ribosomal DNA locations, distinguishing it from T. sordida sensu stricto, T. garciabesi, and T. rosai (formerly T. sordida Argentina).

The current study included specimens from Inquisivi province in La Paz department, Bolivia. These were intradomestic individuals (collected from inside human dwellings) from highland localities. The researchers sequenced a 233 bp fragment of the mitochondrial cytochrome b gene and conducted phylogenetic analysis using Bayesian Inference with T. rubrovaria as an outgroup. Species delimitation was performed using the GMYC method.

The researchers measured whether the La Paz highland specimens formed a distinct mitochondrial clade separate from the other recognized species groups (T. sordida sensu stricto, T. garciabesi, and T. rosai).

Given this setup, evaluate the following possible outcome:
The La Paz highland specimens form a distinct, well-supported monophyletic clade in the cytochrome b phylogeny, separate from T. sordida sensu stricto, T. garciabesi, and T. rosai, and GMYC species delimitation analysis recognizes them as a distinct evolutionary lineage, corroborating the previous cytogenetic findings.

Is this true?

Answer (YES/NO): YES